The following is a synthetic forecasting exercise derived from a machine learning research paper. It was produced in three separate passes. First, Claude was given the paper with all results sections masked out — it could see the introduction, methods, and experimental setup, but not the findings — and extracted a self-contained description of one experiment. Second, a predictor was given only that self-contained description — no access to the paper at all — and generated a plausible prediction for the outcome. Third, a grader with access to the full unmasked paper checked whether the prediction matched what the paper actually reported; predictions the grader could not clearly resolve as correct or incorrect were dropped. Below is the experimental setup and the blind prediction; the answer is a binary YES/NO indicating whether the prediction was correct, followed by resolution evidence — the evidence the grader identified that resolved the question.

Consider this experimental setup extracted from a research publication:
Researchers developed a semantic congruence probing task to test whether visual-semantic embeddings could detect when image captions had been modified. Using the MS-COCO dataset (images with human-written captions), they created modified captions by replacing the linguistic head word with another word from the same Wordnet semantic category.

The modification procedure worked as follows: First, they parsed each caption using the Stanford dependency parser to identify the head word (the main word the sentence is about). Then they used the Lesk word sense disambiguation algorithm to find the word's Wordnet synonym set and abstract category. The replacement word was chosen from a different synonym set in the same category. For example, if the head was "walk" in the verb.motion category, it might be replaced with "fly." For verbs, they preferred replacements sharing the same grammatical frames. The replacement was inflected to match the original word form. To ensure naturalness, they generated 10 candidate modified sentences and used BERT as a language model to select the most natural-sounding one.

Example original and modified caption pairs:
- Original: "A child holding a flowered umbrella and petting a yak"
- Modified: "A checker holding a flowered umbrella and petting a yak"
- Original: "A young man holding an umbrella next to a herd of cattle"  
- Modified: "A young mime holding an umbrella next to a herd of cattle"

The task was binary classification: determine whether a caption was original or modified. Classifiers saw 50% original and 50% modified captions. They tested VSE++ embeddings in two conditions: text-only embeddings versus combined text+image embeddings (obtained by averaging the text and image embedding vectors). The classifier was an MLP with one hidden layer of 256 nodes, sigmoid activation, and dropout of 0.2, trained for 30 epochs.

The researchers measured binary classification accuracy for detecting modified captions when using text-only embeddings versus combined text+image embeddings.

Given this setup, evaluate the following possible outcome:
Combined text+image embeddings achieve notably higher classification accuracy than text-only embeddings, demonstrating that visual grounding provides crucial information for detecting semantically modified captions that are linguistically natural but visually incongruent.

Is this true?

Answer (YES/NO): NO